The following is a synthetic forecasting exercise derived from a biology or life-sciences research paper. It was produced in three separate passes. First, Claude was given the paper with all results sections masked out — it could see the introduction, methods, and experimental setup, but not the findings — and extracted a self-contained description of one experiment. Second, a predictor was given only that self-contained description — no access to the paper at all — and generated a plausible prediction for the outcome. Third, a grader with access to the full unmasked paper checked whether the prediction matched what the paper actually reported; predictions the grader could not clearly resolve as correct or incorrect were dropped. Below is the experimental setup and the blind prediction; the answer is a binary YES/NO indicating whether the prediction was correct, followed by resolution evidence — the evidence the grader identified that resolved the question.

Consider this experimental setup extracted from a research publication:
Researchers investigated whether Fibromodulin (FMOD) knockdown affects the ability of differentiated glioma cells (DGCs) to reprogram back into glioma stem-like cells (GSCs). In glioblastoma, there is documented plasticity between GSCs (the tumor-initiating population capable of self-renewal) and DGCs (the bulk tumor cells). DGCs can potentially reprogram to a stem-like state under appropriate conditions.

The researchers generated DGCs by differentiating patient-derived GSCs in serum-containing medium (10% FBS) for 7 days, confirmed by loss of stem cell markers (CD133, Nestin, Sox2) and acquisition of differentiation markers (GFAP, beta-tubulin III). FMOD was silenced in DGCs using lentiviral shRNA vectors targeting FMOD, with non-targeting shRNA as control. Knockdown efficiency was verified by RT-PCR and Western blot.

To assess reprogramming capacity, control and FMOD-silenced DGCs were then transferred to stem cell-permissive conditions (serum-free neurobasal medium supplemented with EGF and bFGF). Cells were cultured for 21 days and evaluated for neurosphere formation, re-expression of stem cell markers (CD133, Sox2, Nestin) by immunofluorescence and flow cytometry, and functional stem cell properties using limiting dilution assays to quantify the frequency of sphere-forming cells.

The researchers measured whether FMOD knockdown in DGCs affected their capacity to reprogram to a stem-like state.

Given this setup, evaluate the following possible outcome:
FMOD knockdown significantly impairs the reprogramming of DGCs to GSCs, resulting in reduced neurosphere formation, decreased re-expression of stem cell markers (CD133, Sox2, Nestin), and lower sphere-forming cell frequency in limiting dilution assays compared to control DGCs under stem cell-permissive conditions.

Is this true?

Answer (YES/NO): NO